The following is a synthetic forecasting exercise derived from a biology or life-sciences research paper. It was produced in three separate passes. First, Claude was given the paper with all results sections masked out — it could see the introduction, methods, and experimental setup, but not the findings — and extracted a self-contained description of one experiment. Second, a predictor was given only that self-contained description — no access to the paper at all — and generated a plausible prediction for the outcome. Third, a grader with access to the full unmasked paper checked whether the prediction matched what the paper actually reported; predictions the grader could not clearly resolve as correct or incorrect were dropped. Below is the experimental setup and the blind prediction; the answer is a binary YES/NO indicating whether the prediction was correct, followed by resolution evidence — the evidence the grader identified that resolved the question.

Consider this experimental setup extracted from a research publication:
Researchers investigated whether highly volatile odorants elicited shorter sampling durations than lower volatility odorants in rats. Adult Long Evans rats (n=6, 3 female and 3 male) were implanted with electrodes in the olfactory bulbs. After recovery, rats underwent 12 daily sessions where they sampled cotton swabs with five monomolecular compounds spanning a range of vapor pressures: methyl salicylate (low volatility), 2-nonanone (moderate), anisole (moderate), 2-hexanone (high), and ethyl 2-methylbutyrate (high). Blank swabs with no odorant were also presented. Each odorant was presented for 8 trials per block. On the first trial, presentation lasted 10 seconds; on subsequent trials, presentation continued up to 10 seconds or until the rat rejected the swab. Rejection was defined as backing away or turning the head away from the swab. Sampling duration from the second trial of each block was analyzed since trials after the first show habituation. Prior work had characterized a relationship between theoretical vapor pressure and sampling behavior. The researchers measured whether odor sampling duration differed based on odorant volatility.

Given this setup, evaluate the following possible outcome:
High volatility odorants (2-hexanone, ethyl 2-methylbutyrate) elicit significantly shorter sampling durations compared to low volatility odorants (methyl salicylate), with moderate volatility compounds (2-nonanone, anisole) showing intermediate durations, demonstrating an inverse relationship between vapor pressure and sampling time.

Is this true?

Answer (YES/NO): NO